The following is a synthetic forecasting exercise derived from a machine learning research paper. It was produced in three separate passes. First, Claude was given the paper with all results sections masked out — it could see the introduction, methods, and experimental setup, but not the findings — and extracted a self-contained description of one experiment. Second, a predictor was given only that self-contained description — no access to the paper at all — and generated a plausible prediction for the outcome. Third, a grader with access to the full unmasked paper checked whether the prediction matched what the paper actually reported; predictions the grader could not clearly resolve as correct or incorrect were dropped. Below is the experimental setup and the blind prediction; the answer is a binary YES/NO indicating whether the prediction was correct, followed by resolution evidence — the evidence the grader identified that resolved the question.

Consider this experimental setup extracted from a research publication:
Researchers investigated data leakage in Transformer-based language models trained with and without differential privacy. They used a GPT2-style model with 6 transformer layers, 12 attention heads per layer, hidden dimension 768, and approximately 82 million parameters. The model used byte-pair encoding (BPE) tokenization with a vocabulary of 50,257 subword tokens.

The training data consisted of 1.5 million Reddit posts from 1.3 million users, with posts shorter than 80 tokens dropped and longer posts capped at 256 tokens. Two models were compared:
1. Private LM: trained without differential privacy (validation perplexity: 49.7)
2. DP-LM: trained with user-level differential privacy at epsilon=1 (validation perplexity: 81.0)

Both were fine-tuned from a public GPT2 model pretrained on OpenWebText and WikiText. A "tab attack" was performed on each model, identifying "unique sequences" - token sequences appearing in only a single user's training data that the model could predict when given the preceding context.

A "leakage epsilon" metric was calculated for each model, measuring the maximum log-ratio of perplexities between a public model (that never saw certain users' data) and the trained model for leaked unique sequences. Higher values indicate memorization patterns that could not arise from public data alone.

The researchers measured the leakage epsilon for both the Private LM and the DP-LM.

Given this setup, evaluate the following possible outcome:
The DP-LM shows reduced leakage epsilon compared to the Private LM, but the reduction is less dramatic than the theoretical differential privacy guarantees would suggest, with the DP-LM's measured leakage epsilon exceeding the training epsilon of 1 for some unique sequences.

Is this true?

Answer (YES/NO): YES